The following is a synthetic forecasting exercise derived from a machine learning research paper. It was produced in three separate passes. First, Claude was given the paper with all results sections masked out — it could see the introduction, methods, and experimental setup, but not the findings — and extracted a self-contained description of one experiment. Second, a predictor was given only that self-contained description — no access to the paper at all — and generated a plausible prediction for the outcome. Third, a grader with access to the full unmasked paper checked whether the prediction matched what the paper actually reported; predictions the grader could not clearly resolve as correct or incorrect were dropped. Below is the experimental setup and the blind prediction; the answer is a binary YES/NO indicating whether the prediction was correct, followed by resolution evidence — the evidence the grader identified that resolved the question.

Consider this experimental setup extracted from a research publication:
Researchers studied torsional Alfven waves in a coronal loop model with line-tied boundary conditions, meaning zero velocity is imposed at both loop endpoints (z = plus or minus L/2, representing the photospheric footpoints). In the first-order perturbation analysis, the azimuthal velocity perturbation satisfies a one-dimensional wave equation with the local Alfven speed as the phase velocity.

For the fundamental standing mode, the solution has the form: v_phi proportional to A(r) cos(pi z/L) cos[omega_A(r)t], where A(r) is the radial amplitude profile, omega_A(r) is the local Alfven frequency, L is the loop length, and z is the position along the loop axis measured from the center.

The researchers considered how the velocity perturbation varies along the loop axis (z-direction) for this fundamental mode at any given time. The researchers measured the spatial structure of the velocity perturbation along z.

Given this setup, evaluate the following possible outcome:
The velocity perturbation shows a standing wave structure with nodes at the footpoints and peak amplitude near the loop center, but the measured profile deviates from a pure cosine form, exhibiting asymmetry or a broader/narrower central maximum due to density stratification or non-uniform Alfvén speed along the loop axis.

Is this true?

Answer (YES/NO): NO